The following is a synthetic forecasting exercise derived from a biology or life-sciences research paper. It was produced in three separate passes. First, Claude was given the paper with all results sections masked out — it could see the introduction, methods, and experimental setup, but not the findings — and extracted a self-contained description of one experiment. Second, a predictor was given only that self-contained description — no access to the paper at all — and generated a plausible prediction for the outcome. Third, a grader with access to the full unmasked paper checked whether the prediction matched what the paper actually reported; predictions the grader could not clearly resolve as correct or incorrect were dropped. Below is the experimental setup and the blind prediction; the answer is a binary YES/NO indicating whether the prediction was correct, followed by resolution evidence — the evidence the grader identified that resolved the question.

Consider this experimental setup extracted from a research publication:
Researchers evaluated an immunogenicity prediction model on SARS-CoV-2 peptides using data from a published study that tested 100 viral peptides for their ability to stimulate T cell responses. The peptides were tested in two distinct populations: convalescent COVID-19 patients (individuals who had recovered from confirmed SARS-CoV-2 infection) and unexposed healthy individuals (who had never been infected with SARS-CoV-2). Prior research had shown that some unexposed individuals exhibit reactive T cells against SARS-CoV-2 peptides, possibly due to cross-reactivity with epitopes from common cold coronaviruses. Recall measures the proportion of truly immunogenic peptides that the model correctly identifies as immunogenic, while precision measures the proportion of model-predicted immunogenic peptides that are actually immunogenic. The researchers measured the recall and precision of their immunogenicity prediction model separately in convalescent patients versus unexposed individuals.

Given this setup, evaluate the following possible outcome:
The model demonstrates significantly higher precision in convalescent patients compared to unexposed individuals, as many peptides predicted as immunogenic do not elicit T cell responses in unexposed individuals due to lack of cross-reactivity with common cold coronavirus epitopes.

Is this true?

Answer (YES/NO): NO